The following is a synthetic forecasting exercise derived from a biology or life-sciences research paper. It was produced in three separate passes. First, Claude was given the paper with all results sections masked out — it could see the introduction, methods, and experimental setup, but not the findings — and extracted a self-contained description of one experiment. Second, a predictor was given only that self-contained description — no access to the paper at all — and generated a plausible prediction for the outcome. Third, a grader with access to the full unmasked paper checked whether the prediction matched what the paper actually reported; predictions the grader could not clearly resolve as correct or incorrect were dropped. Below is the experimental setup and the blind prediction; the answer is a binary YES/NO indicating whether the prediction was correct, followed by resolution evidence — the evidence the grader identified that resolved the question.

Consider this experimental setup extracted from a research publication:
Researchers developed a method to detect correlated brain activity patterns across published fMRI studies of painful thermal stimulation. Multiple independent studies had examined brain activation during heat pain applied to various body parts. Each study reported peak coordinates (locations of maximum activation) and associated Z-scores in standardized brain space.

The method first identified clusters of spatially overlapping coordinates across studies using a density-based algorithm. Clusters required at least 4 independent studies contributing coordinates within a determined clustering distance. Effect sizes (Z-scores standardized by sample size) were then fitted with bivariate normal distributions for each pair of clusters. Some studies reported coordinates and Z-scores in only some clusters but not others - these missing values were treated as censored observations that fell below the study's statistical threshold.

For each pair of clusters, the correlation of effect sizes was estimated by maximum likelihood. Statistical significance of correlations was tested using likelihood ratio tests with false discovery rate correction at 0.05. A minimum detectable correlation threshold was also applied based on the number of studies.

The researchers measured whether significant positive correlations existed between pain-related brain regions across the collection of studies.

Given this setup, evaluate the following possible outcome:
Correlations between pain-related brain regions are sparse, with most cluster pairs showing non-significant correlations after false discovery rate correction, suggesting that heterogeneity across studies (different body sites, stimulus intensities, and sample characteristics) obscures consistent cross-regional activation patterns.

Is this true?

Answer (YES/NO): NO